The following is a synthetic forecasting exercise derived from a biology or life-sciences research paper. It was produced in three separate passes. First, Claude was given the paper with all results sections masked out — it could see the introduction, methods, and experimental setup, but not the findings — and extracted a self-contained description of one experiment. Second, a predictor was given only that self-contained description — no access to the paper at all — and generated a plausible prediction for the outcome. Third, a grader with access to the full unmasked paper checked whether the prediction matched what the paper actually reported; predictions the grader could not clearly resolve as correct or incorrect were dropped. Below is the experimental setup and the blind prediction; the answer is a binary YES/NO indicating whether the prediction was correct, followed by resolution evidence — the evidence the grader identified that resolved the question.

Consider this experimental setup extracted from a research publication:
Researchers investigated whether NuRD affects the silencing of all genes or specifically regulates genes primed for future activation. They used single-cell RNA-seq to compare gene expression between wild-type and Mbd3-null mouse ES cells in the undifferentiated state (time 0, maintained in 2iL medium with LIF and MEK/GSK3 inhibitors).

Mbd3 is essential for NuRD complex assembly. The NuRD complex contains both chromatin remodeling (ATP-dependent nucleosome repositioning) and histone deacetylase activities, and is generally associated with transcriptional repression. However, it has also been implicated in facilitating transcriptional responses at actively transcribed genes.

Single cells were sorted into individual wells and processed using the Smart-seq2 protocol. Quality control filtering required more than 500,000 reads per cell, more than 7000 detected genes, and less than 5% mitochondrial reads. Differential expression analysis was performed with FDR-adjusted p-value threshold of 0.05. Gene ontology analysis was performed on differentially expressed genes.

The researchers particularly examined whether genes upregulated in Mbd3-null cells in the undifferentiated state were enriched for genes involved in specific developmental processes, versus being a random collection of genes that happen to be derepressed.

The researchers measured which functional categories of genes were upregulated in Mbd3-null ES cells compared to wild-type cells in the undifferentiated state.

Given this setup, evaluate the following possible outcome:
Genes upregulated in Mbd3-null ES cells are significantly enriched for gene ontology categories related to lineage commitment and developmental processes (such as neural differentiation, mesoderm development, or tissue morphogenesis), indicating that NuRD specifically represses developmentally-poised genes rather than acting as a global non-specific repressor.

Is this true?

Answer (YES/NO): YES